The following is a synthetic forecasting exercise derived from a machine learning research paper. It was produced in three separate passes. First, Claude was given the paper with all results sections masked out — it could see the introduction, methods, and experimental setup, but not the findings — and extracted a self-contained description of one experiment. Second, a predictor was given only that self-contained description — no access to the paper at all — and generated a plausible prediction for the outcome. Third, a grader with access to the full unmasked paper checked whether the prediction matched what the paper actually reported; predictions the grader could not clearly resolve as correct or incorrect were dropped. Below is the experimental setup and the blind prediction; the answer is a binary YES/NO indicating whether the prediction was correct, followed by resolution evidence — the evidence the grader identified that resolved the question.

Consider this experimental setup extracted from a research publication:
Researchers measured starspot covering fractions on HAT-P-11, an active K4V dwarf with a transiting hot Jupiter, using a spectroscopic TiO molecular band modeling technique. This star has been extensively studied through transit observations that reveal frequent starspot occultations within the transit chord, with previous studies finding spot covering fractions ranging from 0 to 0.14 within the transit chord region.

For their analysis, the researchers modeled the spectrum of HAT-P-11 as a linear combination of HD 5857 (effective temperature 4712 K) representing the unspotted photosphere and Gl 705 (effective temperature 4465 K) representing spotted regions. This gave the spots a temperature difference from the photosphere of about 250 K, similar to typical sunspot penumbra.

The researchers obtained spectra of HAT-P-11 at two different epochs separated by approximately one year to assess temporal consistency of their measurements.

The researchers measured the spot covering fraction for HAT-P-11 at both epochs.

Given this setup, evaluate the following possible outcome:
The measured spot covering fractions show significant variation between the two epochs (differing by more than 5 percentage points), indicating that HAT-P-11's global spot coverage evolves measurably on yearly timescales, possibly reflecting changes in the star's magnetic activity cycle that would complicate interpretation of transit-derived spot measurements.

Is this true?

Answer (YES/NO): NO